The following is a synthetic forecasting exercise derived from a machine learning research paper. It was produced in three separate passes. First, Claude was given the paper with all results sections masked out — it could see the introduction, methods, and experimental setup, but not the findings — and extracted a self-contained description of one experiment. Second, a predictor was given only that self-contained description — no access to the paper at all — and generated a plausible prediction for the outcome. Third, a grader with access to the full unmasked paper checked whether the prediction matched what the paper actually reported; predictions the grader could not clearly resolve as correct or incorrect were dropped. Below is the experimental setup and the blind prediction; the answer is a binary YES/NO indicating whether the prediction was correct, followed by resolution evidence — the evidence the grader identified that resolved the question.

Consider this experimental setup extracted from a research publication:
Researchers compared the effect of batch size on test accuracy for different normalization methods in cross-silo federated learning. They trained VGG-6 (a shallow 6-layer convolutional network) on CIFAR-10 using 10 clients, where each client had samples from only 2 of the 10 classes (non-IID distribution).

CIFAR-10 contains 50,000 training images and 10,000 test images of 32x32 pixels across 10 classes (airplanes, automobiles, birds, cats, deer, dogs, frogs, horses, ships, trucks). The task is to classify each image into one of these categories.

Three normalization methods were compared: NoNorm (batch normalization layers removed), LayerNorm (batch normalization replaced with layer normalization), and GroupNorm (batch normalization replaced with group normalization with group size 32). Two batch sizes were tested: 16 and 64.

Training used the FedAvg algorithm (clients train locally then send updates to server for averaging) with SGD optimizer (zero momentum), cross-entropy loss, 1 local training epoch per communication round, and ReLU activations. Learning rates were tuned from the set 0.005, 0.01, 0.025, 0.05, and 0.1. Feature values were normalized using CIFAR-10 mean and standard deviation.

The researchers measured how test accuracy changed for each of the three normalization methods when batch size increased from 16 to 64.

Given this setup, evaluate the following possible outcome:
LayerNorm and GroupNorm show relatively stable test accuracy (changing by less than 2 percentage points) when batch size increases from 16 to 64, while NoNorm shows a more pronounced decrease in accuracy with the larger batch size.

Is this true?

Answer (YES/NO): YES